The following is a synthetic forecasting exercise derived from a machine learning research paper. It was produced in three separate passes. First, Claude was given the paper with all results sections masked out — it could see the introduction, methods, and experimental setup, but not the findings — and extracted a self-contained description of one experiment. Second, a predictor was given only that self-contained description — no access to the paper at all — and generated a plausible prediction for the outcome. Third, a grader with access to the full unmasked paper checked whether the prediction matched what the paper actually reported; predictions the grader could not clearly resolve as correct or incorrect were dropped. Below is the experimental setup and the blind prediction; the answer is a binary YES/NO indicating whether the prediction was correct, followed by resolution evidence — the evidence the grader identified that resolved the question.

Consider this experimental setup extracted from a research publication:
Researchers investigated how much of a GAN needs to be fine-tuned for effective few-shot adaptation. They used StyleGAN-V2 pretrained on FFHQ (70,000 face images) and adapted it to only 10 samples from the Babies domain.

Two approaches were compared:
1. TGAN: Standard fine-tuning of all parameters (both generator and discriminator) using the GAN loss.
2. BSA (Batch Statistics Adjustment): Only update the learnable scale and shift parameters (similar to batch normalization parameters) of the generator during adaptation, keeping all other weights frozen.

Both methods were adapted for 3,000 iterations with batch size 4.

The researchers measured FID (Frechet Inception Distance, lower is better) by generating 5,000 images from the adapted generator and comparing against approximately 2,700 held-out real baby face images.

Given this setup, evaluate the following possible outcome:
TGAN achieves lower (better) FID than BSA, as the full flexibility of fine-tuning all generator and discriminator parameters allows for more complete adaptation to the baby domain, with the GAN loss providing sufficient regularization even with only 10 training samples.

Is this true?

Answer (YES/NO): NO